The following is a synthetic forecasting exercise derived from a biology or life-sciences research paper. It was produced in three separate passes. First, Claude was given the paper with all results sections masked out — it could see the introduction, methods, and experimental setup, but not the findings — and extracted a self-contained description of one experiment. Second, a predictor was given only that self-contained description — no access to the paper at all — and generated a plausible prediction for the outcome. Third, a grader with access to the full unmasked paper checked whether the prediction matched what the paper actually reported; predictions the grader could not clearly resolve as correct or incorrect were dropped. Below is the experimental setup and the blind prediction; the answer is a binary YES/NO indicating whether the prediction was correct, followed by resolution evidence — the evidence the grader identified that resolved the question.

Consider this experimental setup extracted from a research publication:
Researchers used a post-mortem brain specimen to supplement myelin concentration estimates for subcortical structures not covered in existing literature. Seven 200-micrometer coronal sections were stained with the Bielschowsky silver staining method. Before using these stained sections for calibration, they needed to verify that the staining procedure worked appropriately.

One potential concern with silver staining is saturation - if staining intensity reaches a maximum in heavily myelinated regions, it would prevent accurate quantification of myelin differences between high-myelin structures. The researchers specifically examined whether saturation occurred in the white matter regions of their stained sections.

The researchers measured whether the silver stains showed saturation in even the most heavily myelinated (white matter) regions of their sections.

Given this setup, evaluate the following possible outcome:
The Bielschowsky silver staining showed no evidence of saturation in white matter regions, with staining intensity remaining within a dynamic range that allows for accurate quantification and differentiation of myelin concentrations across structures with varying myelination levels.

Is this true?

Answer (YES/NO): YES